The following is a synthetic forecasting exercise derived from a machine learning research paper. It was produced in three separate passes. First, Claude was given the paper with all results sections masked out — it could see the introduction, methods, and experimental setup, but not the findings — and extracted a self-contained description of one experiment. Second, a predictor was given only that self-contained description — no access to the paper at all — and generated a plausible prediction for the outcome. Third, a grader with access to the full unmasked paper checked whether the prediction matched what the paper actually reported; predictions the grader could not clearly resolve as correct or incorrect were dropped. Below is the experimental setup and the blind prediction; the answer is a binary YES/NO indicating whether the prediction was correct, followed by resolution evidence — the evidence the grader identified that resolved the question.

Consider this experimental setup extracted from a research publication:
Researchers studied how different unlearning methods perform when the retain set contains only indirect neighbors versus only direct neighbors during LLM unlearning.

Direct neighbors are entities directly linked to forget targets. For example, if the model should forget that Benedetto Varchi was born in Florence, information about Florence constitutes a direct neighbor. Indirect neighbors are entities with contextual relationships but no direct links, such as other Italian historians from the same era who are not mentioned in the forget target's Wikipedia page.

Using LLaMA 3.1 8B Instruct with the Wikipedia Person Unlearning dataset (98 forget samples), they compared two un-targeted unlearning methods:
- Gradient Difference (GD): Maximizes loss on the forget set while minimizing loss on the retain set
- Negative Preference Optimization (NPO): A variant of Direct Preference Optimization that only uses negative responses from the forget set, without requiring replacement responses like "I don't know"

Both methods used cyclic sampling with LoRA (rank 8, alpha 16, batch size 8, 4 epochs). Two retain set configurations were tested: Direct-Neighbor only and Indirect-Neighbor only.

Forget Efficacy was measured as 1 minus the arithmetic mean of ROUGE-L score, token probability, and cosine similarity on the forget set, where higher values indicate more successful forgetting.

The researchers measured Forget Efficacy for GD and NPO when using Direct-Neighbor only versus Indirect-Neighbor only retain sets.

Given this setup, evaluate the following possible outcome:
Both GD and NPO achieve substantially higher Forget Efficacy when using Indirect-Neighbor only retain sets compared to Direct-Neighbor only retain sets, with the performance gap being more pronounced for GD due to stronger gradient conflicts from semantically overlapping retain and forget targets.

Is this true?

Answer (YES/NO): NO